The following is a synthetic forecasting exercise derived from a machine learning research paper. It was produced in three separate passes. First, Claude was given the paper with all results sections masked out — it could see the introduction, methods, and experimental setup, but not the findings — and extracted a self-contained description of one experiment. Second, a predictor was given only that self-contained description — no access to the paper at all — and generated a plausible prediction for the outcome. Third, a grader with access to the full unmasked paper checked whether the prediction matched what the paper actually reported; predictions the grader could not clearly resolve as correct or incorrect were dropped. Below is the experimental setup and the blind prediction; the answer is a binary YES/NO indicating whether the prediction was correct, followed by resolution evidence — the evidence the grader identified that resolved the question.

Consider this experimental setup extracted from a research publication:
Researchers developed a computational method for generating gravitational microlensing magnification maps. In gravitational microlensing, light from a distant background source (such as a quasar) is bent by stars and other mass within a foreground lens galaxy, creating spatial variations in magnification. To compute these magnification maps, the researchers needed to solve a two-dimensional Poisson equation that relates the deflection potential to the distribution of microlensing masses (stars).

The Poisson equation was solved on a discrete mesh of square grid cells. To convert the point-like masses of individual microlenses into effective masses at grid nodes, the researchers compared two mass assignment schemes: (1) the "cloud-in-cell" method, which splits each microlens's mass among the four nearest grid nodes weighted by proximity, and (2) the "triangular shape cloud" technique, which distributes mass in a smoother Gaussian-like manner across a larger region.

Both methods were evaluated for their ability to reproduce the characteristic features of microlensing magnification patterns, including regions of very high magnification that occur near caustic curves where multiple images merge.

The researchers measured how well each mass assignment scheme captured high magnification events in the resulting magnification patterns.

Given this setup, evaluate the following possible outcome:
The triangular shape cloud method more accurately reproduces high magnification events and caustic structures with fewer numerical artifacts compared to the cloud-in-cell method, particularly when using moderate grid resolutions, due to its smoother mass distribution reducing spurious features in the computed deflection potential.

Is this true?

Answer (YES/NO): NO